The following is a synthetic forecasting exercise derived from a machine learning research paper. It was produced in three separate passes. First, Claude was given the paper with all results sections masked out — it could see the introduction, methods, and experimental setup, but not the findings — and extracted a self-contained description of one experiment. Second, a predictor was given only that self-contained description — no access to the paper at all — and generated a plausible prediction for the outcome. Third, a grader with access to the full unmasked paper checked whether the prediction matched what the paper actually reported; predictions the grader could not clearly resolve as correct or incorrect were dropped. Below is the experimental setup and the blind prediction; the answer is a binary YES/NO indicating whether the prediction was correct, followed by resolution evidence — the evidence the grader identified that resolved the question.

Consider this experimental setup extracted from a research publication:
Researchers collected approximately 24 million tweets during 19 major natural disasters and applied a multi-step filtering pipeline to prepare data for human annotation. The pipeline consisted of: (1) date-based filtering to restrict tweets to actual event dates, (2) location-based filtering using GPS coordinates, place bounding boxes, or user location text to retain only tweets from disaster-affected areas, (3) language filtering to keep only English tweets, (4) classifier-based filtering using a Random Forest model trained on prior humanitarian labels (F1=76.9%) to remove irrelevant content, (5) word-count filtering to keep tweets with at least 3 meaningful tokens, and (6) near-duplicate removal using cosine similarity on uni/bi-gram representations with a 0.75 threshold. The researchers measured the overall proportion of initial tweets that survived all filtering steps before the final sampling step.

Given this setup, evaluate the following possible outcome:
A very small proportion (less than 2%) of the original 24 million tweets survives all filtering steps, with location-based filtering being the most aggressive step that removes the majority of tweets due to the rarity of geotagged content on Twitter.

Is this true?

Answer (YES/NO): NO